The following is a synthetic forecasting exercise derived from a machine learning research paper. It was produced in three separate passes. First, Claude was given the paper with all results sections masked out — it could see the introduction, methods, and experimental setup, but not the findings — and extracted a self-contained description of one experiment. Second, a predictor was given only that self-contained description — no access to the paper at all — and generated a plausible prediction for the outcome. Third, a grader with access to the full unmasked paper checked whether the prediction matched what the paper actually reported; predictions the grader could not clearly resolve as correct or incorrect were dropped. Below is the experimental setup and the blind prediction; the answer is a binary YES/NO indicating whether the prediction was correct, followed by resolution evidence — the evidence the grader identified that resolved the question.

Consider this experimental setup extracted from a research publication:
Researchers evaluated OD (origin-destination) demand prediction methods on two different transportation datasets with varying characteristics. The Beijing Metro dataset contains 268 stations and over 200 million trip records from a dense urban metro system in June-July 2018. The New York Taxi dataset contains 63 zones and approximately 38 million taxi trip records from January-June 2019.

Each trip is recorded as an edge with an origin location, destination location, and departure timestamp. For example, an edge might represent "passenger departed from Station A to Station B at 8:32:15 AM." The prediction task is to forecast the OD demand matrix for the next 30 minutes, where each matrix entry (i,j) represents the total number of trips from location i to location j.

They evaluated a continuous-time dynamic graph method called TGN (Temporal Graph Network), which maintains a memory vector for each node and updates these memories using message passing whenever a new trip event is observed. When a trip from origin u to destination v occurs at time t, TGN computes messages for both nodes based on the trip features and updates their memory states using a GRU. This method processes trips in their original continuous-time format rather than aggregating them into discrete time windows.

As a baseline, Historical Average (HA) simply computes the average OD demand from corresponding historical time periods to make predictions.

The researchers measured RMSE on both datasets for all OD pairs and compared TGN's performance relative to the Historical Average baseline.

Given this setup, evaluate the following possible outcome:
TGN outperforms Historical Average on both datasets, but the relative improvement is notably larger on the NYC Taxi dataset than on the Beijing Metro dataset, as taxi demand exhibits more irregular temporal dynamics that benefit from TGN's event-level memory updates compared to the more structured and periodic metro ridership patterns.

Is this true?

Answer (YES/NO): NO